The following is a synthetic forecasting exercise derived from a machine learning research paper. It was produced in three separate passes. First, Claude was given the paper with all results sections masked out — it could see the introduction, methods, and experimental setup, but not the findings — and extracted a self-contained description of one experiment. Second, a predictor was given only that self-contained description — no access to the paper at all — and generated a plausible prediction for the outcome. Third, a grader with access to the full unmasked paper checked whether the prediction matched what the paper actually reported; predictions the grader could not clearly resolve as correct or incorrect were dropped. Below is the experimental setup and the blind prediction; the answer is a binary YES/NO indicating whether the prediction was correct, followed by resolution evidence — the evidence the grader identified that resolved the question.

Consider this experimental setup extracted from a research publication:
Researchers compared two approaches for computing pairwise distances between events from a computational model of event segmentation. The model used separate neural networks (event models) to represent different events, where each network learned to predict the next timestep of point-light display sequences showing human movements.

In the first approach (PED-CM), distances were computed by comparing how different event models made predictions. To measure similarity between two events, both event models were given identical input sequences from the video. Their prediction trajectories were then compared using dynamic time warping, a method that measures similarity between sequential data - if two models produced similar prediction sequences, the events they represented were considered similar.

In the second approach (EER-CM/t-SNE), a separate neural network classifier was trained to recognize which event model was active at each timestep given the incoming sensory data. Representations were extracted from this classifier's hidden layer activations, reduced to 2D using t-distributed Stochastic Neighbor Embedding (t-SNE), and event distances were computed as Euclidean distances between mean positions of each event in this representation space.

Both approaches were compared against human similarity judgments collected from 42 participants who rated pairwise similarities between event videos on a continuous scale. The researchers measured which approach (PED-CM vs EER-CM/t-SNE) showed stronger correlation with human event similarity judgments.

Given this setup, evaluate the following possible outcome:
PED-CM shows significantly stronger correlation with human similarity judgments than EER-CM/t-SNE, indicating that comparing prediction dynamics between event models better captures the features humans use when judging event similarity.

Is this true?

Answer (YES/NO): NO